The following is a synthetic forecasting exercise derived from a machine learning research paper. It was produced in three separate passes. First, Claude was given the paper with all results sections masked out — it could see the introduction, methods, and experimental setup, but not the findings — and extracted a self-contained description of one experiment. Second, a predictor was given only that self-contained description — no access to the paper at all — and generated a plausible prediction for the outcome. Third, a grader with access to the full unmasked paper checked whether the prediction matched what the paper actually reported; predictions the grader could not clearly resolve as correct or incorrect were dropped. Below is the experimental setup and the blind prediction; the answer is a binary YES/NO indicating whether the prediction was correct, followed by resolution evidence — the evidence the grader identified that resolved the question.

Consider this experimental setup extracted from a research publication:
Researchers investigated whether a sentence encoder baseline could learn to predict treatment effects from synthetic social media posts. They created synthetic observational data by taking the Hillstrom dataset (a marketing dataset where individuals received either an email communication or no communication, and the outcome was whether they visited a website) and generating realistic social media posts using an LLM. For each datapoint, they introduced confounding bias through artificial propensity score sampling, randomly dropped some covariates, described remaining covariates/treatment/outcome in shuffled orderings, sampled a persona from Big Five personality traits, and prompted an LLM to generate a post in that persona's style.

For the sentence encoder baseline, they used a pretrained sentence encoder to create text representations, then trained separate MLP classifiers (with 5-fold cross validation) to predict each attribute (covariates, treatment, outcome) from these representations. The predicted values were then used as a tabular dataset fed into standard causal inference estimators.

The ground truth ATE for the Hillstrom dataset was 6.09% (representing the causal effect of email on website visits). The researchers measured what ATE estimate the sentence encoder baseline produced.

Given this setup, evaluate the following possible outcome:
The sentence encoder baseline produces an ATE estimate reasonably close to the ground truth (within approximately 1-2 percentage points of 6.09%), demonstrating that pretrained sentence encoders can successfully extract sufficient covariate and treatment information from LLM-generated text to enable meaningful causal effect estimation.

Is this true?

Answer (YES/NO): NO